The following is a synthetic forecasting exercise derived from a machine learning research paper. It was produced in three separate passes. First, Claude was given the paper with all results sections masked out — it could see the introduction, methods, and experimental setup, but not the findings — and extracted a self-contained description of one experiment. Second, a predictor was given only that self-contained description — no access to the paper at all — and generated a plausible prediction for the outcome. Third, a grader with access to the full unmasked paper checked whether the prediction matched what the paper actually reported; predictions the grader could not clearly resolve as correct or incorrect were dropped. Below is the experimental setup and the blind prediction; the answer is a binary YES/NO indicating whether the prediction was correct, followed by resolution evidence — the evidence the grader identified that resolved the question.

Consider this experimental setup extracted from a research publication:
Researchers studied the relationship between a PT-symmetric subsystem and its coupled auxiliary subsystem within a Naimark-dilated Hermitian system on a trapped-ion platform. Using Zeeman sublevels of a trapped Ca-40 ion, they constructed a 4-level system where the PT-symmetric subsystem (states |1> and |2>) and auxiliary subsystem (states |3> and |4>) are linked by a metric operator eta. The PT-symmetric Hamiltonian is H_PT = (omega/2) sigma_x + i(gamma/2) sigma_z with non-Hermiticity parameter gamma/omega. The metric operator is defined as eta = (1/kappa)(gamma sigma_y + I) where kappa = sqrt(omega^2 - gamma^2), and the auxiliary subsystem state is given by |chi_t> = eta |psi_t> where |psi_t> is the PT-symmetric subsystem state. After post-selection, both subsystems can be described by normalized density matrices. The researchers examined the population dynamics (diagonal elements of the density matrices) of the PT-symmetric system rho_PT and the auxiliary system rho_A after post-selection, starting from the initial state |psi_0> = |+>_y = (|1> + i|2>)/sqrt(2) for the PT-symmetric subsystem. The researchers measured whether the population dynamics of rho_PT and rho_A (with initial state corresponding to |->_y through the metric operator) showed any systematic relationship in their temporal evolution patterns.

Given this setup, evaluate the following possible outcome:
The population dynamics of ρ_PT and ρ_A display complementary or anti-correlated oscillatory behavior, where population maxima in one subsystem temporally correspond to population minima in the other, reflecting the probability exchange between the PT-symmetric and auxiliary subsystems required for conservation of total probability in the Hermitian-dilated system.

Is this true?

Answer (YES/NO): YES